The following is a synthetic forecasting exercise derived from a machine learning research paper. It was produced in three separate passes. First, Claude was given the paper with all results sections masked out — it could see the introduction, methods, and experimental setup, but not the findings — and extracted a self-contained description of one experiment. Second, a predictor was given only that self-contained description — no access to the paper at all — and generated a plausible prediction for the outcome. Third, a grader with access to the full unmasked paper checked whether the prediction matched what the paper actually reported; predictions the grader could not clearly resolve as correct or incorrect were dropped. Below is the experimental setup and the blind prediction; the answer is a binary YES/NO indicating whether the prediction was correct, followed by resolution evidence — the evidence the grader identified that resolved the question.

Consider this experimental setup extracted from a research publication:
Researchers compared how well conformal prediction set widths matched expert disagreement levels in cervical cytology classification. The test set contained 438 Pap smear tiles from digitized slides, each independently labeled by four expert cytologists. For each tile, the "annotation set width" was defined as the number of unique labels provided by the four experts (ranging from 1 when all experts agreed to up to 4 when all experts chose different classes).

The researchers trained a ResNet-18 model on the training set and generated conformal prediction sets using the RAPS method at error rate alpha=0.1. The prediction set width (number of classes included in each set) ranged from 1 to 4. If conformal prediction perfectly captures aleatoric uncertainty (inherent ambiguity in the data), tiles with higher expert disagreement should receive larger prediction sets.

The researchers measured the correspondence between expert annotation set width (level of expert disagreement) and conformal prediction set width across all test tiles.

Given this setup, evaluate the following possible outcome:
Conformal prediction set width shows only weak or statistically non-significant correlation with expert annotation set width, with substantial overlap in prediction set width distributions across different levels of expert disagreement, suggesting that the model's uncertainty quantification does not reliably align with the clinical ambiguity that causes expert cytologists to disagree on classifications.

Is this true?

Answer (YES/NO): NO